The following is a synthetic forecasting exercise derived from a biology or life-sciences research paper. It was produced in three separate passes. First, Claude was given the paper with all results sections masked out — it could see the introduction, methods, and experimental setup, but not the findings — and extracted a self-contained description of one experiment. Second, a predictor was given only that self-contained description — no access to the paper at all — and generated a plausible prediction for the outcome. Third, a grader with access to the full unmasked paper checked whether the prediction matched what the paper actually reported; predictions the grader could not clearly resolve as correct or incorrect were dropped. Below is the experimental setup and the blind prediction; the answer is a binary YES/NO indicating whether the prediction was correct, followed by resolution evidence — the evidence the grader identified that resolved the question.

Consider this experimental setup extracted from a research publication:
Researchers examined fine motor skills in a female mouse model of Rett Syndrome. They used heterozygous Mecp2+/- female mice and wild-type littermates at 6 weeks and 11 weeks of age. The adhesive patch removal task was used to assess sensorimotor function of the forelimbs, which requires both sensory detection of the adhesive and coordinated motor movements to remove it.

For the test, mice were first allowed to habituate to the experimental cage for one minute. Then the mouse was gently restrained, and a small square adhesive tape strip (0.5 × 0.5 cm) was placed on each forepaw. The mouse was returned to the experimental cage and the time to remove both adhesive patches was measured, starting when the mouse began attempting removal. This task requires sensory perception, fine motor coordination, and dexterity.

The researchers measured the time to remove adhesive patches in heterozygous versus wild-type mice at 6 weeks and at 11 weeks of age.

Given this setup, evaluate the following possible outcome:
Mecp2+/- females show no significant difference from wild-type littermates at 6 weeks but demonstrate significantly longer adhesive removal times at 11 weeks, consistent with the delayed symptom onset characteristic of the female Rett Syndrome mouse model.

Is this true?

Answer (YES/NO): YES